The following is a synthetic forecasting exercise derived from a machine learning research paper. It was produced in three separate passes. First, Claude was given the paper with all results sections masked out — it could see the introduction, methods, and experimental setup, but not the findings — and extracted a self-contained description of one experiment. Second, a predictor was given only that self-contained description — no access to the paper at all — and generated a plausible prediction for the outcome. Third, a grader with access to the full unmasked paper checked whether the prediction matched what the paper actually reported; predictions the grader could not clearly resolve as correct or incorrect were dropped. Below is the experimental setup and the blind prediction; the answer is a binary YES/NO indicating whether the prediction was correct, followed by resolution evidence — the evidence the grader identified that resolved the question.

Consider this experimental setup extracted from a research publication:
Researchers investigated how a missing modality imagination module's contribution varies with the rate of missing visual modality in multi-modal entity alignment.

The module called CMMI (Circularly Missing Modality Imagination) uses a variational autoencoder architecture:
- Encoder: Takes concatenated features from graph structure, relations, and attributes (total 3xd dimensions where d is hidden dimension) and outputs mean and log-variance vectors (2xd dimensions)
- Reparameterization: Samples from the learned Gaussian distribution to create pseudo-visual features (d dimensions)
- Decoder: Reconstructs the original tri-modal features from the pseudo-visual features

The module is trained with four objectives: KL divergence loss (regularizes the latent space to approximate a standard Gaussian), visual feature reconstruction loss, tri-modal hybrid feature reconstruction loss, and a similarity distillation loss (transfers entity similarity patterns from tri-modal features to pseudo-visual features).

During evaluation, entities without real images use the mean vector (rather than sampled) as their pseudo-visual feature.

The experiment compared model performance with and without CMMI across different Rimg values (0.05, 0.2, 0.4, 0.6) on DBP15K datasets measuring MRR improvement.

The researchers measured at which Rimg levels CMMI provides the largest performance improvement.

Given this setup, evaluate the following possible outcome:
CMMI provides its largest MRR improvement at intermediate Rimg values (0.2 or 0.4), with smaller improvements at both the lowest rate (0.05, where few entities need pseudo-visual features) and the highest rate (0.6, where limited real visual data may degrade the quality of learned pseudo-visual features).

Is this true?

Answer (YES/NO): NO